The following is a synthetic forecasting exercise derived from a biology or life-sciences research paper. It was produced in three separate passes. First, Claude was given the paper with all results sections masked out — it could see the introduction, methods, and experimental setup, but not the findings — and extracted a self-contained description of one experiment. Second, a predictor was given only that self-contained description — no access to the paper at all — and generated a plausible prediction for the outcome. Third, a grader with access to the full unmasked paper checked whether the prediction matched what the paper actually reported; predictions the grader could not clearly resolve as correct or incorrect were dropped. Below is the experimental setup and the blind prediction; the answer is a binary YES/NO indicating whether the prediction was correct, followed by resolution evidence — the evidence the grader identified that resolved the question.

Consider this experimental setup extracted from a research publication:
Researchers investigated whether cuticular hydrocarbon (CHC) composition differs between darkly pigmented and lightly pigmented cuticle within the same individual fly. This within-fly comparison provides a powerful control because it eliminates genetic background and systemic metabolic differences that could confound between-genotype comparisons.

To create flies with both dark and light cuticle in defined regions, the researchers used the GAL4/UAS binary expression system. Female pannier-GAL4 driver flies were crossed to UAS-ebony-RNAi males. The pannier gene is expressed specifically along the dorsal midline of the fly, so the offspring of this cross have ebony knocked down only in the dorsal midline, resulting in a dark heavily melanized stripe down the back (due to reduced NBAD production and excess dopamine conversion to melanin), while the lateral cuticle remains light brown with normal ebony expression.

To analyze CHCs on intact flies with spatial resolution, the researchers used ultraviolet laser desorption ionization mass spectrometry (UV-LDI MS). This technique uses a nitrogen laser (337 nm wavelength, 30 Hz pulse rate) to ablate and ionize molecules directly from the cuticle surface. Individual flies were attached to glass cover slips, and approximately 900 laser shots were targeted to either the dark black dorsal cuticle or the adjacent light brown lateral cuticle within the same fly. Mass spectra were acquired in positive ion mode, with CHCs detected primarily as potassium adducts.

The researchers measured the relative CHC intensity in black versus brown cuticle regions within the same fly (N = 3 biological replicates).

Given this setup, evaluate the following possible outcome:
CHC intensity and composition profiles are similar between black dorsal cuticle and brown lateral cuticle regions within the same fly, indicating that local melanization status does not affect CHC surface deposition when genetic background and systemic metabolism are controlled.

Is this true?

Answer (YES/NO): NO